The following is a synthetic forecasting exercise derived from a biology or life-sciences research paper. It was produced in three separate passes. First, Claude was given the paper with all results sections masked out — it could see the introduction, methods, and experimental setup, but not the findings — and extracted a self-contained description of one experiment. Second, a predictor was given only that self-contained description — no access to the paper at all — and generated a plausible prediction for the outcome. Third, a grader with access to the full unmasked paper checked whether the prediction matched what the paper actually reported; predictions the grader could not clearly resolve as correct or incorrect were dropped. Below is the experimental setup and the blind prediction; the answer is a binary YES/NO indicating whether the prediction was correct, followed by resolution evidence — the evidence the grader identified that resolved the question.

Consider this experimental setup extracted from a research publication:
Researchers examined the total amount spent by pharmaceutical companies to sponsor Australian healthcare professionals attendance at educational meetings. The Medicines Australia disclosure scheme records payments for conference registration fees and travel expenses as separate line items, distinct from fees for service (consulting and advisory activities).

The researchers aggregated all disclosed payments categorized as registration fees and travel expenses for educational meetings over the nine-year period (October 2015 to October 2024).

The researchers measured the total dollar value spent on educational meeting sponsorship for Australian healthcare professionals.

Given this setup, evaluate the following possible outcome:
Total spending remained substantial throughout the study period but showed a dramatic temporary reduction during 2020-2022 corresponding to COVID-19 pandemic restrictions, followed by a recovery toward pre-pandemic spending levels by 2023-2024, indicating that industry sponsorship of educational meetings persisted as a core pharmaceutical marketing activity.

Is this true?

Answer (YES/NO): NO